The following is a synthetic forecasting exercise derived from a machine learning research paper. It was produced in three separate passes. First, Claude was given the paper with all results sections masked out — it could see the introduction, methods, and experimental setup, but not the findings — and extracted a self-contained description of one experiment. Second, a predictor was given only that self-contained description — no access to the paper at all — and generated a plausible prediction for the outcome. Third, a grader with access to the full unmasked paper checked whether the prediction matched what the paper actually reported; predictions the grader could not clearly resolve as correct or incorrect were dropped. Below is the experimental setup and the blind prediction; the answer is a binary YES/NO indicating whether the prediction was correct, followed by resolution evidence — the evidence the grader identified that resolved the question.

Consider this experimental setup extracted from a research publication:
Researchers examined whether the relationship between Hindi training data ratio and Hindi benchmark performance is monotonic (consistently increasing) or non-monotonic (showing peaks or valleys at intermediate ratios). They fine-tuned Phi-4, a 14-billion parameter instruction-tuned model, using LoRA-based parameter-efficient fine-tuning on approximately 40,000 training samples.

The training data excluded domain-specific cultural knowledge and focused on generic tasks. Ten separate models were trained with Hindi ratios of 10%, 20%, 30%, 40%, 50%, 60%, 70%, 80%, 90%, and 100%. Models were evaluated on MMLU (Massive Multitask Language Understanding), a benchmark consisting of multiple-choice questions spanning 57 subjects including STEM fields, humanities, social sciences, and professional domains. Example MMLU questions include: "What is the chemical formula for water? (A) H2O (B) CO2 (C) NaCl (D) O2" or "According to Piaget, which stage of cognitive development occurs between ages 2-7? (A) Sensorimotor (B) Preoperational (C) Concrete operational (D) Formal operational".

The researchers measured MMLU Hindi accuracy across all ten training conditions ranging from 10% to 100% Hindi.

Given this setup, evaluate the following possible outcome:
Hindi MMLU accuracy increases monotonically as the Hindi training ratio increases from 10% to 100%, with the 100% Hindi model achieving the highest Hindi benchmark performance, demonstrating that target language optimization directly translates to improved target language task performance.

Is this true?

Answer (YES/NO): NO